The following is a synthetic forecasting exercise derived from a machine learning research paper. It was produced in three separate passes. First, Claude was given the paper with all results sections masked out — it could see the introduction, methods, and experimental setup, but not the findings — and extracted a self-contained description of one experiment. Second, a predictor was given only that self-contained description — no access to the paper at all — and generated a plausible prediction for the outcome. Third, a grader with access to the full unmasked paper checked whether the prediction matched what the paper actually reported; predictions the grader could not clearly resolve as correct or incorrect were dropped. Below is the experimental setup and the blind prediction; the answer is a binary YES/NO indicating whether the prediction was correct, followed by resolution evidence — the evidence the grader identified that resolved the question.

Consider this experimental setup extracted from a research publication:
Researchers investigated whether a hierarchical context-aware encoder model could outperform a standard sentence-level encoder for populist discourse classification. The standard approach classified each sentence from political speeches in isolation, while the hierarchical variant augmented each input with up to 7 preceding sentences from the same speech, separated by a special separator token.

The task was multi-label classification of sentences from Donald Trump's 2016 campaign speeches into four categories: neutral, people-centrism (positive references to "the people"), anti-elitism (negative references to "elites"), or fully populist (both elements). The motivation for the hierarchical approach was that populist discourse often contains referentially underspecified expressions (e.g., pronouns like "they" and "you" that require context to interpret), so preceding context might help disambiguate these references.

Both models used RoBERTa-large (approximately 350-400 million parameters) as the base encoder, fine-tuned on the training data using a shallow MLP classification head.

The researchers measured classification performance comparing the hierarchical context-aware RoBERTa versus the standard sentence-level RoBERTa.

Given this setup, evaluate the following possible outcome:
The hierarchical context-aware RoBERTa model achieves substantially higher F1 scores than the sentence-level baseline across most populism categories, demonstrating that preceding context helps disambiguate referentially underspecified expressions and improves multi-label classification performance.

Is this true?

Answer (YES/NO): NO